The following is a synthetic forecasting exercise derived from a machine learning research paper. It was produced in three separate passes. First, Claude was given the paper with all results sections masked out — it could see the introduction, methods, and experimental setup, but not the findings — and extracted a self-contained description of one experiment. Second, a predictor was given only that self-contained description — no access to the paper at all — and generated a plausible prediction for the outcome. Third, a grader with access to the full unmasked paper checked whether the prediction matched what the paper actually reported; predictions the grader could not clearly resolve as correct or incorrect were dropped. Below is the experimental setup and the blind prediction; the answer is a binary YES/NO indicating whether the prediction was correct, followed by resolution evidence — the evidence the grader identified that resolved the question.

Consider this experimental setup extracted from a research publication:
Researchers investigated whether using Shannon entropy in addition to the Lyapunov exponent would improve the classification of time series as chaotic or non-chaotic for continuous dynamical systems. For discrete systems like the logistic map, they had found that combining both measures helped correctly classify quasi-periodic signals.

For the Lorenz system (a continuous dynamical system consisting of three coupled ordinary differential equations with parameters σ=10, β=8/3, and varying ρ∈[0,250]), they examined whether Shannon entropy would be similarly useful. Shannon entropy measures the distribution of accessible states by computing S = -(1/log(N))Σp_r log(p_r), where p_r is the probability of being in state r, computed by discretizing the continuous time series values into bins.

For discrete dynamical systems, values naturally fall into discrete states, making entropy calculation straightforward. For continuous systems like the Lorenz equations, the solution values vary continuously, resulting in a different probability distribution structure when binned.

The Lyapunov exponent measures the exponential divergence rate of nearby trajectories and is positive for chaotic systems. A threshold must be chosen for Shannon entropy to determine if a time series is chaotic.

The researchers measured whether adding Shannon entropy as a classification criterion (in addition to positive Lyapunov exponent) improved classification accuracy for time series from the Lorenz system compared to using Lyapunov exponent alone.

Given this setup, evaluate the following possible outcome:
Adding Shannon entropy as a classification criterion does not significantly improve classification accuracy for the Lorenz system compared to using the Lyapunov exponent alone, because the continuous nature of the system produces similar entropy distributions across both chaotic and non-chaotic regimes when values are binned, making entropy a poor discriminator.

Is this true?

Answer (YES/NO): YES